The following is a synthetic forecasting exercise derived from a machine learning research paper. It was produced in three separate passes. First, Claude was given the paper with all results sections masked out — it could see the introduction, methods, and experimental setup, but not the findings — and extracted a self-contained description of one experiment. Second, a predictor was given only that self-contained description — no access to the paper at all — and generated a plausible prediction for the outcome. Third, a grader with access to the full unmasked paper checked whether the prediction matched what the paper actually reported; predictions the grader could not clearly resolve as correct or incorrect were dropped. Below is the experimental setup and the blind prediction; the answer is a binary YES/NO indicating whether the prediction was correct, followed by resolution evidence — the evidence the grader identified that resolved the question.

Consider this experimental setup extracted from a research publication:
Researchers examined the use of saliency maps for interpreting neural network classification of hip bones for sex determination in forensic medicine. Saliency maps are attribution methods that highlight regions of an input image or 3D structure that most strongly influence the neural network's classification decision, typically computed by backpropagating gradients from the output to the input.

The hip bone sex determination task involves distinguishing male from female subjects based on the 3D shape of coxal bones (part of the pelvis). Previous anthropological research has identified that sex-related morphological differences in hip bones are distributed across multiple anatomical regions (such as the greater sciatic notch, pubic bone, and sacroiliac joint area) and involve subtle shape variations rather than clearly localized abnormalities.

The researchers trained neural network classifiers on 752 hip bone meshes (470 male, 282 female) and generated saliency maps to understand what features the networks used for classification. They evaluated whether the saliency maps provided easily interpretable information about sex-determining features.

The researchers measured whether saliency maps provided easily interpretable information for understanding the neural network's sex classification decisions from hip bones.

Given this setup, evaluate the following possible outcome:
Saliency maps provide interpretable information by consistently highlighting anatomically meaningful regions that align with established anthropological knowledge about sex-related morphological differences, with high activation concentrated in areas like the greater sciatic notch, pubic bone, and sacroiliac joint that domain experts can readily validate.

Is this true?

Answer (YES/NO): NO